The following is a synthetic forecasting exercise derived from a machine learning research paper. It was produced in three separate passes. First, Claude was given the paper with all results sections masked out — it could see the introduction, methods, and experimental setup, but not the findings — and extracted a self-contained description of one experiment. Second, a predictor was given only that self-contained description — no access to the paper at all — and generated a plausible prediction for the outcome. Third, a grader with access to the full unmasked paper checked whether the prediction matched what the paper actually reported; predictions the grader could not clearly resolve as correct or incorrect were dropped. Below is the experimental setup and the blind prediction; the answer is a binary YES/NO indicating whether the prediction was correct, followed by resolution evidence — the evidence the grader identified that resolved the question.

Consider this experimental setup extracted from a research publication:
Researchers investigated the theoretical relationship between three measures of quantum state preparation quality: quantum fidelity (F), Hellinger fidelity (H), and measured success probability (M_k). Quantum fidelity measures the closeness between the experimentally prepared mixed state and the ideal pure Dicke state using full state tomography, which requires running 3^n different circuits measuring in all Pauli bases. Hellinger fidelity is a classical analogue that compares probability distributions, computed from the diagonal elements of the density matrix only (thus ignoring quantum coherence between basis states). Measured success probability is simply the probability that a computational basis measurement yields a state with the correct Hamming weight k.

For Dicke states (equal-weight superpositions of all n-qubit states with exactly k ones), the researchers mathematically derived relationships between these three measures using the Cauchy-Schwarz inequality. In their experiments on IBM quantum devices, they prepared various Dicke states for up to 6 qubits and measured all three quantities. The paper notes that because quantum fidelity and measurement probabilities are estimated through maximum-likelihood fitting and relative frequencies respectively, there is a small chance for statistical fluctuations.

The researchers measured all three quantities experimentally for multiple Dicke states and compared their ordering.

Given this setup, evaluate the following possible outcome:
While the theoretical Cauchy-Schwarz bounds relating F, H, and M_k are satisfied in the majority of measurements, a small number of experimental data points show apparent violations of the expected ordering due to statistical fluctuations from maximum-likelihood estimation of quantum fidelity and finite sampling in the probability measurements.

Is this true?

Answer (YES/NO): NO